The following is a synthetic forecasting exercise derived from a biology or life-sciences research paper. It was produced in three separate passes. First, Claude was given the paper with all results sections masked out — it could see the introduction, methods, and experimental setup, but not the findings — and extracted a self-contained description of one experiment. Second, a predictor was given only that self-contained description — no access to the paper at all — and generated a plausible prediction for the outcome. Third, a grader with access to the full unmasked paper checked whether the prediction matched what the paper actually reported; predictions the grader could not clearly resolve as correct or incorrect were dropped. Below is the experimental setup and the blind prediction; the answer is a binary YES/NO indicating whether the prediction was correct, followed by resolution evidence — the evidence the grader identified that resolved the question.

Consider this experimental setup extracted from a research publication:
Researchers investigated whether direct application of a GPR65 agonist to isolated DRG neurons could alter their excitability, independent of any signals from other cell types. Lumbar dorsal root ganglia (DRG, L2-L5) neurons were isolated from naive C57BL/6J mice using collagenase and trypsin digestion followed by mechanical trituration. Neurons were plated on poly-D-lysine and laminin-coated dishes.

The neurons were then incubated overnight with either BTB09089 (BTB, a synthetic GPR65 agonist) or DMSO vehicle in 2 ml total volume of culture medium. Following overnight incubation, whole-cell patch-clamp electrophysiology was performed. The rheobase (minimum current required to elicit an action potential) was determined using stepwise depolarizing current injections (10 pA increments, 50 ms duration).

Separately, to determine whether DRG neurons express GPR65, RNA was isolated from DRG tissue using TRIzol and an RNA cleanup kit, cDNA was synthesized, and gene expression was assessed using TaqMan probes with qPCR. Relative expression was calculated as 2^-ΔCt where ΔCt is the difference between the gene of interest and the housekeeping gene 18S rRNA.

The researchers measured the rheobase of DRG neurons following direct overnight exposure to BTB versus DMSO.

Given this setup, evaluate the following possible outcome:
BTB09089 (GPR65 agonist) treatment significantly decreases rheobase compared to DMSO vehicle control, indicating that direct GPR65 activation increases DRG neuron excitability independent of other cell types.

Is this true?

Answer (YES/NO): NO